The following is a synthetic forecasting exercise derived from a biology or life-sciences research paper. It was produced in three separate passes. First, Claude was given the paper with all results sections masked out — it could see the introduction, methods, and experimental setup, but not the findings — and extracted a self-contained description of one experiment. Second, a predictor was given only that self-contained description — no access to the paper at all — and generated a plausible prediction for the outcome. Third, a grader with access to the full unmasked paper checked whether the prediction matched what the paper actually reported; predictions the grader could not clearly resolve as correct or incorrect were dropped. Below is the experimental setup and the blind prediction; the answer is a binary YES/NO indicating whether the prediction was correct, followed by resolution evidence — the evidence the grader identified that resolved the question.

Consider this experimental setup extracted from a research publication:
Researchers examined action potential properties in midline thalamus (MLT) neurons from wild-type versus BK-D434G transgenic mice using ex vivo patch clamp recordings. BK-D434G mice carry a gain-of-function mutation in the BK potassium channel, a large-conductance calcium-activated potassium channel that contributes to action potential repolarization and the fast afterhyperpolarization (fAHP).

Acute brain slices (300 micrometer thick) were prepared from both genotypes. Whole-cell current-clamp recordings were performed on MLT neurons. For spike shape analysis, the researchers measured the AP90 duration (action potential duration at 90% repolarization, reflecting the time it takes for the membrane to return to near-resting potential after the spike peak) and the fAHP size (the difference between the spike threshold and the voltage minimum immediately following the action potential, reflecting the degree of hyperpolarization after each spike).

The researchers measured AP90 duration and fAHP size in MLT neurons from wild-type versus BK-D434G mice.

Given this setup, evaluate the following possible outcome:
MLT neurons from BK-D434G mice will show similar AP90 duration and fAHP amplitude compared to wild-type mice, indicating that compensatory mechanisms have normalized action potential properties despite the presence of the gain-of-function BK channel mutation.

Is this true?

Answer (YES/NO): NO